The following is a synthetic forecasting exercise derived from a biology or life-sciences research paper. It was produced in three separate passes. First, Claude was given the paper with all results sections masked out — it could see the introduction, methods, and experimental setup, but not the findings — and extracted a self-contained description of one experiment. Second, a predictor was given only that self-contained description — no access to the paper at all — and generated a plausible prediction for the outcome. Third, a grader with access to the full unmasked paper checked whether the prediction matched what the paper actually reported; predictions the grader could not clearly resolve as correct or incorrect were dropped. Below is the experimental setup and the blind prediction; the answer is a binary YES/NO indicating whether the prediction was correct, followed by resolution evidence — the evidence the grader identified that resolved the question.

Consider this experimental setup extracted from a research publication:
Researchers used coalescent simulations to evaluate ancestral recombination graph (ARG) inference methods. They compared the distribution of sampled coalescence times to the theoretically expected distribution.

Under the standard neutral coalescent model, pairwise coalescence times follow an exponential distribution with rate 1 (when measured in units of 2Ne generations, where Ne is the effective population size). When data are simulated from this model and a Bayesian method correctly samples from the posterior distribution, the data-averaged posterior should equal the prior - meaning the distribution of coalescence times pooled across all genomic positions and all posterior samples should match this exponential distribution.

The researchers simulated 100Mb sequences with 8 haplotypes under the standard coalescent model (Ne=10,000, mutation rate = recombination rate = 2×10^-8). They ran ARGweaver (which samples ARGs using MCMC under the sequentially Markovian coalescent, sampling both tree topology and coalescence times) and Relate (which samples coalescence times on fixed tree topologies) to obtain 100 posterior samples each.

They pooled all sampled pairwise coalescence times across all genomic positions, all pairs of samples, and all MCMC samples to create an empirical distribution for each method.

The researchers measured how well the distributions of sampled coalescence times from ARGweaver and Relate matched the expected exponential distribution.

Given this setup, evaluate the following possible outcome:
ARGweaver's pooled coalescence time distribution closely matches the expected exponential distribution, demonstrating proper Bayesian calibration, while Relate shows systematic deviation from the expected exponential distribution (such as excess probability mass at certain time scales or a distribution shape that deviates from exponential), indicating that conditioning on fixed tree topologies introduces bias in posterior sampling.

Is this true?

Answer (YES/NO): NO